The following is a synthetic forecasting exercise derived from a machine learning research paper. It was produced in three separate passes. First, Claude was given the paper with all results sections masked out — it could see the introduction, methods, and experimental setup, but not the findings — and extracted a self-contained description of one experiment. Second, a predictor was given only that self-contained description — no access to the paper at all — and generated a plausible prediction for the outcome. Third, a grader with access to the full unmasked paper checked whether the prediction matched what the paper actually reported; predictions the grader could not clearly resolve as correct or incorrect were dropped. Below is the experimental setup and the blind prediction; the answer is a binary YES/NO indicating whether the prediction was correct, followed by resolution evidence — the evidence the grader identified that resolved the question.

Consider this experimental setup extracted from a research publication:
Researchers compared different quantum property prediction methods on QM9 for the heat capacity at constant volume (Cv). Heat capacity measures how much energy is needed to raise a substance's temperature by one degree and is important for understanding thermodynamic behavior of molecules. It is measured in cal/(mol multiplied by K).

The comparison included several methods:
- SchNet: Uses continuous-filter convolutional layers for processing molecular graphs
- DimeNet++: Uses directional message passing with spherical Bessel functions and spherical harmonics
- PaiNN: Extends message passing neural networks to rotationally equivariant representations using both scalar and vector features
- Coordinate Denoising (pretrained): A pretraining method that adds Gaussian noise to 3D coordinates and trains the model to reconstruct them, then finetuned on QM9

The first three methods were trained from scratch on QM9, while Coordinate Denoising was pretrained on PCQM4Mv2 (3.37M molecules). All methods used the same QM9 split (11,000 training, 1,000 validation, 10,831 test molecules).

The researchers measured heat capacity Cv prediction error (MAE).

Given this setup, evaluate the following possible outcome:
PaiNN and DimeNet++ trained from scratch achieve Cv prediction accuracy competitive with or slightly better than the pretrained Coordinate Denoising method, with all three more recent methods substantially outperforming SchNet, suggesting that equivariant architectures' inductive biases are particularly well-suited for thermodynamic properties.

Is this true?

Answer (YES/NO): NO